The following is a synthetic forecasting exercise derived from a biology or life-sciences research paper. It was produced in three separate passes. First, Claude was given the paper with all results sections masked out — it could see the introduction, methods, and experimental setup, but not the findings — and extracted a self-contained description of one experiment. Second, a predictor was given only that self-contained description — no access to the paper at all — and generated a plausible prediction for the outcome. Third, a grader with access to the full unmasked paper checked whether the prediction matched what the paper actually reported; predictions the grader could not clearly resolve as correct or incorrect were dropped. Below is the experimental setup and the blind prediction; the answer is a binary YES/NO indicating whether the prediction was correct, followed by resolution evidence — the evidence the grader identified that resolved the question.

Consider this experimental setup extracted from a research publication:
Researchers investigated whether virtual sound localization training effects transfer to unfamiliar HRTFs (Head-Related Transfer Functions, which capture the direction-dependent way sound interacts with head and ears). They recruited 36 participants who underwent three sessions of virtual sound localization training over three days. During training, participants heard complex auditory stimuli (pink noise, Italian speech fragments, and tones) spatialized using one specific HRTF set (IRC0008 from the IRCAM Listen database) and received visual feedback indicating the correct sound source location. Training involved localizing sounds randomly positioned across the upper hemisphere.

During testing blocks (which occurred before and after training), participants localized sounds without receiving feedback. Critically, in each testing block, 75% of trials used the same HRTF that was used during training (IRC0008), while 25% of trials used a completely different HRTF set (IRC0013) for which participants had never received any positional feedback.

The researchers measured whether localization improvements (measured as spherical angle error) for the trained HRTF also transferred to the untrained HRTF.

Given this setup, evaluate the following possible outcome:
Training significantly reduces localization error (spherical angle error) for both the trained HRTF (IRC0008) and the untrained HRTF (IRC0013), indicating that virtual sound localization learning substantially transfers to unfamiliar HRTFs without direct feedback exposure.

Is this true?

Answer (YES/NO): YES